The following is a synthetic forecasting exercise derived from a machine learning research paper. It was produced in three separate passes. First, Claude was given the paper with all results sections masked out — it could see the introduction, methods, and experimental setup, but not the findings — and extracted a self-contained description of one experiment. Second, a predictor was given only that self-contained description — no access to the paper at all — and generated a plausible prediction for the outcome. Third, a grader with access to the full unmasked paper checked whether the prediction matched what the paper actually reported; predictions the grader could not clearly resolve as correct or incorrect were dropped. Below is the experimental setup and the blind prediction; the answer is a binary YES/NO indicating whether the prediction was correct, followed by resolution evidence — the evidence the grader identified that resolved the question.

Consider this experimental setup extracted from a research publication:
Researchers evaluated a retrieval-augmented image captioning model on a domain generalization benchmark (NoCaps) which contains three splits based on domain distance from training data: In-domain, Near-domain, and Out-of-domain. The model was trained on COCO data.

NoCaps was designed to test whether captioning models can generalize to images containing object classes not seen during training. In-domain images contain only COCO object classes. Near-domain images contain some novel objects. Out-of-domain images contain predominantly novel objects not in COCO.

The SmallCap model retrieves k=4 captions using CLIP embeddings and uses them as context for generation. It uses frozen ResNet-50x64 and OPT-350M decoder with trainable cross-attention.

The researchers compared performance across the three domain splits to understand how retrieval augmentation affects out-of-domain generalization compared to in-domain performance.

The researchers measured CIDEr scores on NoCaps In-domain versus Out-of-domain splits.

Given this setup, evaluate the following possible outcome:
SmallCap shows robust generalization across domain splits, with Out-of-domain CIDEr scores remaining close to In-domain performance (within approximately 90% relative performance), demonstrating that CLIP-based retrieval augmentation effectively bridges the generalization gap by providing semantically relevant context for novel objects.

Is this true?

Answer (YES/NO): NO